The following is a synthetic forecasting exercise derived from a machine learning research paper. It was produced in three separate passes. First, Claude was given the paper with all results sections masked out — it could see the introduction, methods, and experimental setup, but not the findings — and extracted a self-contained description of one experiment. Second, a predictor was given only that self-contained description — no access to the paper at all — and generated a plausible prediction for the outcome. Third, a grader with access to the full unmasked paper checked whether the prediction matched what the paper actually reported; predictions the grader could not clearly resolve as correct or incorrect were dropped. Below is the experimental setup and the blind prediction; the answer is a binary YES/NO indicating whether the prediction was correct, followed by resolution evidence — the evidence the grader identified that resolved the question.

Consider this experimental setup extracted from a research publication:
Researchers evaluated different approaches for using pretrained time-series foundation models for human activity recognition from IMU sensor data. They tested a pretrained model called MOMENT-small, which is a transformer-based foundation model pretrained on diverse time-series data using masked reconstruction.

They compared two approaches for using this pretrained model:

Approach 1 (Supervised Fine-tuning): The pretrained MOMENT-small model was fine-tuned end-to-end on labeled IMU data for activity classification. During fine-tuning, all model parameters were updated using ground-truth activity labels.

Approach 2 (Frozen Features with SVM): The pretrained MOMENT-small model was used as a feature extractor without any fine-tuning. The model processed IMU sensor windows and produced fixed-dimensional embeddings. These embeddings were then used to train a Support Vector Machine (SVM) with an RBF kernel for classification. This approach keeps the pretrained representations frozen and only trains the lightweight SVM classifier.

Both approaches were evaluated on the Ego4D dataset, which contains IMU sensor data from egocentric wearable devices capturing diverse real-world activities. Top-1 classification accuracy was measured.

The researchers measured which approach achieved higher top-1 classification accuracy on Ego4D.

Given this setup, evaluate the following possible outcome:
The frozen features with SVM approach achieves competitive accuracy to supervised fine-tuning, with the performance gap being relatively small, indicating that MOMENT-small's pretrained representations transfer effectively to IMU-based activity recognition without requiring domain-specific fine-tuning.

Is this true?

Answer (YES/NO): NO